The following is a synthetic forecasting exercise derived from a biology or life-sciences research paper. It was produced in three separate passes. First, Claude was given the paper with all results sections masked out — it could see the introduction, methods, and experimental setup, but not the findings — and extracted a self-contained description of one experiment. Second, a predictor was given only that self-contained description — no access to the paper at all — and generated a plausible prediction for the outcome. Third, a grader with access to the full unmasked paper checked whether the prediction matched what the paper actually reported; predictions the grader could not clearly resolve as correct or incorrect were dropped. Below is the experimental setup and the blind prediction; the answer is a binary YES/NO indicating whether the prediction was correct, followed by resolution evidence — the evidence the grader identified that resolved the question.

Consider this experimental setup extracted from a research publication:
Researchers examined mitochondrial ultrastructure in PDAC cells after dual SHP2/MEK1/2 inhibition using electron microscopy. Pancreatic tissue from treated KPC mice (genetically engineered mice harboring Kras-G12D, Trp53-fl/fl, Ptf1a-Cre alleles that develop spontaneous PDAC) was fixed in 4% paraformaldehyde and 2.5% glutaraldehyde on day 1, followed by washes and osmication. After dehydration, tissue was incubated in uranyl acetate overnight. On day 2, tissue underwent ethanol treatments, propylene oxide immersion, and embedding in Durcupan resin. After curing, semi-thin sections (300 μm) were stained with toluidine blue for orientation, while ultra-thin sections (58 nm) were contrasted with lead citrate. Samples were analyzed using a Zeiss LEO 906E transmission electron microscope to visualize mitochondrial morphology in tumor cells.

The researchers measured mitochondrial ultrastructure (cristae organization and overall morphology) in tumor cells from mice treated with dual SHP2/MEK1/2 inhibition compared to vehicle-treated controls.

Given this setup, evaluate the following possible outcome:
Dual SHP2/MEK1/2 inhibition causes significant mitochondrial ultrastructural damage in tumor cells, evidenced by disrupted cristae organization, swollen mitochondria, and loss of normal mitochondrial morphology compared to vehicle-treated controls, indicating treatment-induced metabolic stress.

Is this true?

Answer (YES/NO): NO